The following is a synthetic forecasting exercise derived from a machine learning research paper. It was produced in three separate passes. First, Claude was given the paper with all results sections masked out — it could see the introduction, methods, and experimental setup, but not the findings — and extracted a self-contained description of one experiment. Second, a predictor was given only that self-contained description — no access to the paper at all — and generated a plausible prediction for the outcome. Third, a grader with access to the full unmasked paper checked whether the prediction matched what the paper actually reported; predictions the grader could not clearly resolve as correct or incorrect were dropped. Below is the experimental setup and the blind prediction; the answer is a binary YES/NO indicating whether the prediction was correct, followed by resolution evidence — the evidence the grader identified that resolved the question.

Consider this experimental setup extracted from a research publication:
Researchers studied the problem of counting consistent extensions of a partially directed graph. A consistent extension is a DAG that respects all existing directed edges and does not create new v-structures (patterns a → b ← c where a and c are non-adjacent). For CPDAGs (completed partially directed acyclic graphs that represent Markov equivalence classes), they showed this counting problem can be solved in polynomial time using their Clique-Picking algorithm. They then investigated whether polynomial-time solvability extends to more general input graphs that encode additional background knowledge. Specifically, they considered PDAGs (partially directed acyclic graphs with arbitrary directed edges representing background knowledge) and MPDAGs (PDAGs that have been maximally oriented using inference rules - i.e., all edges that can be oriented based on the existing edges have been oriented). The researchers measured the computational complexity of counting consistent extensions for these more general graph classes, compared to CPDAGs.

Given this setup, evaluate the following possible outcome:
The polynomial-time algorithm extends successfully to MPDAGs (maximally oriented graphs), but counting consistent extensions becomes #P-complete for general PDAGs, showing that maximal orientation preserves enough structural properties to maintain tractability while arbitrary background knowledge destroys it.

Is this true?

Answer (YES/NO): NO